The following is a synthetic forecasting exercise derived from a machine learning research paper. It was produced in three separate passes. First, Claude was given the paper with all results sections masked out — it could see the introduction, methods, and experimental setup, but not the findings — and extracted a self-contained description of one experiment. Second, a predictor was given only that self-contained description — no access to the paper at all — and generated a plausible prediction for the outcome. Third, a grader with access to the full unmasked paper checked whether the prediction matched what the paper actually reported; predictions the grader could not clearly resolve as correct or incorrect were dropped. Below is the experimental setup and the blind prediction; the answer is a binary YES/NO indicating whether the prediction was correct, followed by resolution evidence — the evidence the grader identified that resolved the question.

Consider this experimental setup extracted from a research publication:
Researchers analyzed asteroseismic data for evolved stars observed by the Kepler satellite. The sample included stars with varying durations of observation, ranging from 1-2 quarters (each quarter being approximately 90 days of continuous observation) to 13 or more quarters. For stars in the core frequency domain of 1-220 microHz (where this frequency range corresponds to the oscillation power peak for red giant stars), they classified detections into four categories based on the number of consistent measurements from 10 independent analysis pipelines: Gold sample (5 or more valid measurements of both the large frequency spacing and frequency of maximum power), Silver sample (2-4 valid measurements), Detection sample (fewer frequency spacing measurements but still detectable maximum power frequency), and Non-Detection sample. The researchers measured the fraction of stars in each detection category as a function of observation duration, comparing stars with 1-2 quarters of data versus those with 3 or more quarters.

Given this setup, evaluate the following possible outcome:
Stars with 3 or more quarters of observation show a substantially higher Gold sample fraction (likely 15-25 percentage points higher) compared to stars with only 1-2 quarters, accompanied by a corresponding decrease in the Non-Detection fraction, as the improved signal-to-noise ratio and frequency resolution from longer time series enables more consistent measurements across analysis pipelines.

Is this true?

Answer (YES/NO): NO